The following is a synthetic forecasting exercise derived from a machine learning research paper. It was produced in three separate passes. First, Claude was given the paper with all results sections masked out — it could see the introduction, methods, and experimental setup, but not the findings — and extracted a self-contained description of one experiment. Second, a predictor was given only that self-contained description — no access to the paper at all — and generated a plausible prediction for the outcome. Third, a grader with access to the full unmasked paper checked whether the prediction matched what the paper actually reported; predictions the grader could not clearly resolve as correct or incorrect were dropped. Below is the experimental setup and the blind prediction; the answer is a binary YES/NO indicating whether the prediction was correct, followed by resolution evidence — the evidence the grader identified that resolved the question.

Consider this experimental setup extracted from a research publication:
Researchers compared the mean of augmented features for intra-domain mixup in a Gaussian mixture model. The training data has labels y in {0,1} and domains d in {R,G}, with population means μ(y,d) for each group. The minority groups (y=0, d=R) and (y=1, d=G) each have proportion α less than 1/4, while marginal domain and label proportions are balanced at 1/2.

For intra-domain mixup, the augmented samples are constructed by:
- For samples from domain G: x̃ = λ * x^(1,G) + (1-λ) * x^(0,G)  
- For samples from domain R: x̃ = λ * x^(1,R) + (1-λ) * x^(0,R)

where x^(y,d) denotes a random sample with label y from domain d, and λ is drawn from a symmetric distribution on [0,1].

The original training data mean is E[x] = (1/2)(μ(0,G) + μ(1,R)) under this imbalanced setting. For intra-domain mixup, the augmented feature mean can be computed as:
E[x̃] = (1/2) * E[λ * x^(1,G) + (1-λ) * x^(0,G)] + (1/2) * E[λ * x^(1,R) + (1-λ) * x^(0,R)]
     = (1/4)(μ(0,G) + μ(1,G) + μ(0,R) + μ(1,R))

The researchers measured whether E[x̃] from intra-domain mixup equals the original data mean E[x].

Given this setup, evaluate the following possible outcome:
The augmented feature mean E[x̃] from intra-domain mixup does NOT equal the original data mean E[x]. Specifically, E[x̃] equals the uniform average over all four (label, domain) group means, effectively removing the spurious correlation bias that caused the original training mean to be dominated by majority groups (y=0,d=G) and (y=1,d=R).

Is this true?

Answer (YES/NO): NO